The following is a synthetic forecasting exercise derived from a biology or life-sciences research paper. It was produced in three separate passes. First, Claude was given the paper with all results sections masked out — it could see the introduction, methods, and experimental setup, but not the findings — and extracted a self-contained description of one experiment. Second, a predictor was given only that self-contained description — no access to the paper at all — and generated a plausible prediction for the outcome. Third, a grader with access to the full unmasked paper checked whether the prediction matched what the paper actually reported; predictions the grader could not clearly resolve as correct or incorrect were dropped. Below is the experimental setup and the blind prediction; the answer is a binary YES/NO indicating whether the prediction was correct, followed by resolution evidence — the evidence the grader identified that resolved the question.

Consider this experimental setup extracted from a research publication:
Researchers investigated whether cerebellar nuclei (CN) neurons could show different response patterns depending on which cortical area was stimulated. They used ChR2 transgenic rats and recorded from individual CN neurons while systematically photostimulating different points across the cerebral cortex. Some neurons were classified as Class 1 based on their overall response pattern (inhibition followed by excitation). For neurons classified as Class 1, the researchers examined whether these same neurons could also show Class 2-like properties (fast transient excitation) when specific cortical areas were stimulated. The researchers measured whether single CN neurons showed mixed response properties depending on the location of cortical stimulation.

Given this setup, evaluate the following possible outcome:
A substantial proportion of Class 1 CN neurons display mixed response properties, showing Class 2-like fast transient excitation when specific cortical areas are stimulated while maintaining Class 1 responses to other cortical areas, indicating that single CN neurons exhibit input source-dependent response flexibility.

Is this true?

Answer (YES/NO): NO